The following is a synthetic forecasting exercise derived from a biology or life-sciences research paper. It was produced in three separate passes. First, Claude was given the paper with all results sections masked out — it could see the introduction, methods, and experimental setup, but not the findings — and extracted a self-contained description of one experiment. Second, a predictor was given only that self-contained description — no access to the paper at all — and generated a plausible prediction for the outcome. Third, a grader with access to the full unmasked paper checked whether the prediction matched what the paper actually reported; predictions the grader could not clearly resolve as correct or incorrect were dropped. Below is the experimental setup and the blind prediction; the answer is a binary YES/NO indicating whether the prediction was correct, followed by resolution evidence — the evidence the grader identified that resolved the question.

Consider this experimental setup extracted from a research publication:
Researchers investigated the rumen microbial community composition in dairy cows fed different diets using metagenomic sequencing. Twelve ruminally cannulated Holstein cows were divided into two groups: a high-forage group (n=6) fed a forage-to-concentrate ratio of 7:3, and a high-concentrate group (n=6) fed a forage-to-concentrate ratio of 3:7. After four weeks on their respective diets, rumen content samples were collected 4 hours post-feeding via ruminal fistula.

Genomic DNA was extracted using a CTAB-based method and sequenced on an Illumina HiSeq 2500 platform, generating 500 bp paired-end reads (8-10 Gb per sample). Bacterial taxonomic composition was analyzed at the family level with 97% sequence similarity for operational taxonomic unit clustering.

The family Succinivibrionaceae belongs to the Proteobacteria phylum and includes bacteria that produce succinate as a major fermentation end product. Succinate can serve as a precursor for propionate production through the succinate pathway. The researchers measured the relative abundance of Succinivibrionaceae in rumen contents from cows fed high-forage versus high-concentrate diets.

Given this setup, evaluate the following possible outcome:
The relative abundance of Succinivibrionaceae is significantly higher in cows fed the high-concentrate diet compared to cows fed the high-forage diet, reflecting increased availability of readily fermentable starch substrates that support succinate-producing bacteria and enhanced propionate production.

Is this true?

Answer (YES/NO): NO